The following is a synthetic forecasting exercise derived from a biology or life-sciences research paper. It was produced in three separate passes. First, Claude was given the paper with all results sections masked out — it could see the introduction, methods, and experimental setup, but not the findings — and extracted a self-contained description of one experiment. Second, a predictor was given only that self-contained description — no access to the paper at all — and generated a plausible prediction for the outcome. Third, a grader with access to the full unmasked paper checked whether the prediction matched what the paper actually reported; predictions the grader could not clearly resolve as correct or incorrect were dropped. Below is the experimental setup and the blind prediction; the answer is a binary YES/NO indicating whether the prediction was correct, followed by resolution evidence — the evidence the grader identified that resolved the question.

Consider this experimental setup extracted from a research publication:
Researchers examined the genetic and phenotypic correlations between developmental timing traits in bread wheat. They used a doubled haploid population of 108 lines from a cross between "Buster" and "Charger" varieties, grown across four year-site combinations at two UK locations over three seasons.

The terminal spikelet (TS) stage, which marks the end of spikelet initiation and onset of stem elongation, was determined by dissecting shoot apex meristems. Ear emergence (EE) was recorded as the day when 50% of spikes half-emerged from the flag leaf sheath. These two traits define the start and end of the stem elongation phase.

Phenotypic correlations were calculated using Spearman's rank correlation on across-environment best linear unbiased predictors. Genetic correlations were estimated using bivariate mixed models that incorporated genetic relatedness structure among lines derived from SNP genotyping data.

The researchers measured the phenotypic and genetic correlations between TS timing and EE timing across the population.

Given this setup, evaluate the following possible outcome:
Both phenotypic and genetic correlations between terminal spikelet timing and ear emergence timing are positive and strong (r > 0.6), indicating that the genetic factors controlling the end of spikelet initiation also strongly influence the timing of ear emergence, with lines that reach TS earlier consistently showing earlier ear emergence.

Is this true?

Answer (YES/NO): YES